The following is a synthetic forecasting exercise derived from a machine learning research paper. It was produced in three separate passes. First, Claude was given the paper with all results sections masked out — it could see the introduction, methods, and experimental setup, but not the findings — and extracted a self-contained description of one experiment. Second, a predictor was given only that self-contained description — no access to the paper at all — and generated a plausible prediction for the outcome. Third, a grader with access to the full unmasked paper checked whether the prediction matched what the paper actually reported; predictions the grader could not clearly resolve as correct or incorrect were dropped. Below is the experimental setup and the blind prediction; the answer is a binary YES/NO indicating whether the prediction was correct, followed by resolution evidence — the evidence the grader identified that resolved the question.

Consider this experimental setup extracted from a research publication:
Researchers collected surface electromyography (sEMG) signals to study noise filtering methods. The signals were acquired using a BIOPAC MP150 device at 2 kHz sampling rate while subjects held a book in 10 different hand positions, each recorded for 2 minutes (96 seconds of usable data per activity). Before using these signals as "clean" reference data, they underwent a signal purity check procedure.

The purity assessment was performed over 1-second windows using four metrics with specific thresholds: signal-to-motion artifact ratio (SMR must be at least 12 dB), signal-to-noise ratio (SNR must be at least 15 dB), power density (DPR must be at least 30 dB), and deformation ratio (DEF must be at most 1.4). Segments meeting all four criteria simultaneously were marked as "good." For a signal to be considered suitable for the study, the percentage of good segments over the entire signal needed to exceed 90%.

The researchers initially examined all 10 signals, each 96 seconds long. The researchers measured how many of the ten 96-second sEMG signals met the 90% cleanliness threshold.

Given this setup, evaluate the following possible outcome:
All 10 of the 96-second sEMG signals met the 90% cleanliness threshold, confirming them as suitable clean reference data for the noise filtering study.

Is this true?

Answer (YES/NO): NO